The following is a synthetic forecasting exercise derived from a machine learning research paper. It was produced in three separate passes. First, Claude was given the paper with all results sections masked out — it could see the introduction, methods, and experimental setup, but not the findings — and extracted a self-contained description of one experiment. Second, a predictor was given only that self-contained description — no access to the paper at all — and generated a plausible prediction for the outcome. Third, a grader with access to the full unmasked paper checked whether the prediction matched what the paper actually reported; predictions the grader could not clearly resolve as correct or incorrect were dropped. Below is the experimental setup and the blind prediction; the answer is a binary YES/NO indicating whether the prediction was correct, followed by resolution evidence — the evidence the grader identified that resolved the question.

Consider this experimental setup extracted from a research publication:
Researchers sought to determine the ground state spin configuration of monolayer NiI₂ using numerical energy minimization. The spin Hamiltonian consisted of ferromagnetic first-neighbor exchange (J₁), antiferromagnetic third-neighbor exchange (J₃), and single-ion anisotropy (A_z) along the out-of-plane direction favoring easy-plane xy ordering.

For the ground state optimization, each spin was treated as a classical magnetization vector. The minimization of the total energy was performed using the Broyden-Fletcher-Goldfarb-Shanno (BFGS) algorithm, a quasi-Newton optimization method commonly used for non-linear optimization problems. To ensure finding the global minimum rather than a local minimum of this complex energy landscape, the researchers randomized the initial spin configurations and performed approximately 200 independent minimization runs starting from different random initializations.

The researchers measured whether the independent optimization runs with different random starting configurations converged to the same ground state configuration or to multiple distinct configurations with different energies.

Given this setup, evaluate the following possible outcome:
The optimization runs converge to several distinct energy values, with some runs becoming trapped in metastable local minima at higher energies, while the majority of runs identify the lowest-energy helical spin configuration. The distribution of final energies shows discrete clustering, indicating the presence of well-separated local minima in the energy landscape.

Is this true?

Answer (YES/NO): NO